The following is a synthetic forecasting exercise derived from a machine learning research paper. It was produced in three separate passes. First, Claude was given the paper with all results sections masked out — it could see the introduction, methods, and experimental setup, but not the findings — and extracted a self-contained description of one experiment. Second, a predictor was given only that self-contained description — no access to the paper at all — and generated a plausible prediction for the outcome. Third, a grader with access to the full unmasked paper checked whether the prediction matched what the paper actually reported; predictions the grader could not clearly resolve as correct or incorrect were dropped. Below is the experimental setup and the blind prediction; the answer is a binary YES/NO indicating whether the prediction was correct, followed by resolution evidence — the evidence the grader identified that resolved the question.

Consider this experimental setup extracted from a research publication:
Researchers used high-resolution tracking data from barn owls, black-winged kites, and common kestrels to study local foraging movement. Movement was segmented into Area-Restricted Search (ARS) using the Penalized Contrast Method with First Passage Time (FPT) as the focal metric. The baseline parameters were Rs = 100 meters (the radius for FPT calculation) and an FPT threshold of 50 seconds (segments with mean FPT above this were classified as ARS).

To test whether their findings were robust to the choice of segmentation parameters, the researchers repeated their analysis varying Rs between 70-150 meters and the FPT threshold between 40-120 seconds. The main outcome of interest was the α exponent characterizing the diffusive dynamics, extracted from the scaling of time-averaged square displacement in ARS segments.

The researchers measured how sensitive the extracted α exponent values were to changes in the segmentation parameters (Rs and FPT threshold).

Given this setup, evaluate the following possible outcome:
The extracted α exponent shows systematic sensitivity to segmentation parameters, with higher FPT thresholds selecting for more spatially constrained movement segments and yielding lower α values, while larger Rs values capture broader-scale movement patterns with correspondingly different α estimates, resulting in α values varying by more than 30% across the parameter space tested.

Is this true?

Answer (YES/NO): NO